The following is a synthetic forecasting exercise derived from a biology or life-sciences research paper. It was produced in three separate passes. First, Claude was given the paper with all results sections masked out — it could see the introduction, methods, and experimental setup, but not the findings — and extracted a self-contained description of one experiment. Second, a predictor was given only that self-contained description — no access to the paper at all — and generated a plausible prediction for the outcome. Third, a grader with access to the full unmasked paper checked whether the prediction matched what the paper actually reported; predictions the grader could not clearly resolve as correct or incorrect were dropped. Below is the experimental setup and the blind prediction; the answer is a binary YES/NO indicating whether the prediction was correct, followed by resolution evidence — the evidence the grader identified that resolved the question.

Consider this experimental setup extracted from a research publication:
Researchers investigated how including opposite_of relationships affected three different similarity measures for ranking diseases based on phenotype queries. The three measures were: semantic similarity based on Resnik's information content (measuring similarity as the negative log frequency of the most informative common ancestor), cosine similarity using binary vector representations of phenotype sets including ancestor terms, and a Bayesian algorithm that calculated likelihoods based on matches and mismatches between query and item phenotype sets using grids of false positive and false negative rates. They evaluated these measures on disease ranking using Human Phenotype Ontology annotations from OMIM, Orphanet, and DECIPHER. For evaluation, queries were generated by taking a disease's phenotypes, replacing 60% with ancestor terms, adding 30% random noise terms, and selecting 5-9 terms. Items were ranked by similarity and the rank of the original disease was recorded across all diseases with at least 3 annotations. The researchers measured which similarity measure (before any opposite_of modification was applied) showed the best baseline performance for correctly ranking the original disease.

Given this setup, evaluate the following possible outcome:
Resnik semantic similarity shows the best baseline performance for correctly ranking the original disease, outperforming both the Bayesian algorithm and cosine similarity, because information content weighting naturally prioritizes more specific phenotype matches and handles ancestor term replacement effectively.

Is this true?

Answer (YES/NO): NO